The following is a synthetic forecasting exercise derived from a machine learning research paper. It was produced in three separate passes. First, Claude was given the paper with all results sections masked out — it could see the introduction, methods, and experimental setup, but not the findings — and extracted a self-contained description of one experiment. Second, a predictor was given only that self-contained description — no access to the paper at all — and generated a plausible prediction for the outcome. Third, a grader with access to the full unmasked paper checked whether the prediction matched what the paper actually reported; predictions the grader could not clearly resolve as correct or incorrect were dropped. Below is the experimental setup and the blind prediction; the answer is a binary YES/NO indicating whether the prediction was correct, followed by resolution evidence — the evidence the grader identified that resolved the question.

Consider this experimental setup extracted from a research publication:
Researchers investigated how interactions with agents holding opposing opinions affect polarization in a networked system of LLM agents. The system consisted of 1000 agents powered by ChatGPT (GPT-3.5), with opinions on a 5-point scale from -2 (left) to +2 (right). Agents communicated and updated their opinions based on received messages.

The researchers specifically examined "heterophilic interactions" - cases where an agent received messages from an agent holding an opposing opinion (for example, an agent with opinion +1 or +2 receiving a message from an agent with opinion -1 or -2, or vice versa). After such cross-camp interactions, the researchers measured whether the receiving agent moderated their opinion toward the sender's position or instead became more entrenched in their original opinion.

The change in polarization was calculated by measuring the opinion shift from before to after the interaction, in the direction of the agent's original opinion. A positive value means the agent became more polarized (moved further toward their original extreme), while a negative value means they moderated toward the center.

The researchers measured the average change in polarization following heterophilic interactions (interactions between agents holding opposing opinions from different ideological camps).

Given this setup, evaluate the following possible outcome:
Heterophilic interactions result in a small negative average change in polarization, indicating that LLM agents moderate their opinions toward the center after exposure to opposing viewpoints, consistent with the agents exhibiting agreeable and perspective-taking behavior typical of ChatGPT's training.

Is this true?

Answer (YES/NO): NO